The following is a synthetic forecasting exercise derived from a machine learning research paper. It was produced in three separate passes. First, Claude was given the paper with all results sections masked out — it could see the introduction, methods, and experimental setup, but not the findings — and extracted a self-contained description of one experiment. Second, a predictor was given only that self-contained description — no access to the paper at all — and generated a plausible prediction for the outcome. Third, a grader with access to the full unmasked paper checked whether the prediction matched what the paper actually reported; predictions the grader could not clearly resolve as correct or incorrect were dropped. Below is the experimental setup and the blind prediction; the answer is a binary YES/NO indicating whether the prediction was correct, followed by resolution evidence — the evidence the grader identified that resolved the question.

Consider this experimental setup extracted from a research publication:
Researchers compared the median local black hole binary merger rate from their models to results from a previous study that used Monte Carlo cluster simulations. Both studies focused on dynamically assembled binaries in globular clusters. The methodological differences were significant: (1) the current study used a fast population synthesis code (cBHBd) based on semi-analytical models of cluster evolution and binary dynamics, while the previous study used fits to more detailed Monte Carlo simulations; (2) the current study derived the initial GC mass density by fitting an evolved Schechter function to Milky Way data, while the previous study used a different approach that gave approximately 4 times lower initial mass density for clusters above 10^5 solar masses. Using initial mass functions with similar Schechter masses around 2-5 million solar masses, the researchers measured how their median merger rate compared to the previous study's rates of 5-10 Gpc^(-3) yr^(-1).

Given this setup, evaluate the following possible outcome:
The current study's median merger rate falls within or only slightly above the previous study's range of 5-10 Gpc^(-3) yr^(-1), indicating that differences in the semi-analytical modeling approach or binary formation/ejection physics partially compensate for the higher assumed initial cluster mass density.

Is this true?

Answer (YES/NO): YES